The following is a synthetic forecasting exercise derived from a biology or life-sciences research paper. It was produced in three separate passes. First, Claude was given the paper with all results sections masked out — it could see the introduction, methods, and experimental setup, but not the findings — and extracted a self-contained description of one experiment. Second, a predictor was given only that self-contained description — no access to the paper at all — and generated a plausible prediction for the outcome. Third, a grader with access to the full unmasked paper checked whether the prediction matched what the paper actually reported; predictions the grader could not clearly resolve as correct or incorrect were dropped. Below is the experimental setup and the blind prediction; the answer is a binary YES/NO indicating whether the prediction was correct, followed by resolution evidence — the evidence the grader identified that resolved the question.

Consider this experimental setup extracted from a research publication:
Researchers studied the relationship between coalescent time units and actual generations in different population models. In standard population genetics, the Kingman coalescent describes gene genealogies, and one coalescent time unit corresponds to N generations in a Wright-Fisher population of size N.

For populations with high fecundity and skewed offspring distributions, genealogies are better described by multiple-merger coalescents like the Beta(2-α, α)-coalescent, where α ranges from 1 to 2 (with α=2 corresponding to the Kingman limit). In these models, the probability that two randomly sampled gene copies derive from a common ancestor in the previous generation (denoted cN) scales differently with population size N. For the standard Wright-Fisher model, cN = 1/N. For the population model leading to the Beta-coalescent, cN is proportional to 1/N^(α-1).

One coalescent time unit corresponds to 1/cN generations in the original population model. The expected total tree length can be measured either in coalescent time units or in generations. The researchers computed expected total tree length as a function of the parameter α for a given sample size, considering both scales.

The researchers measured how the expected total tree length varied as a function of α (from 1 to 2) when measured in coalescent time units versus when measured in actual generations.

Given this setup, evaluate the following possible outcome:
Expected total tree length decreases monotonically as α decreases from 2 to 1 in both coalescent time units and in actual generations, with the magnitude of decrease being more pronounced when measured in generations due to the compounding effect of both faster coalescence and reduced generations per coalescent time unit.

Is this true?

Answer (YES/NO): NO